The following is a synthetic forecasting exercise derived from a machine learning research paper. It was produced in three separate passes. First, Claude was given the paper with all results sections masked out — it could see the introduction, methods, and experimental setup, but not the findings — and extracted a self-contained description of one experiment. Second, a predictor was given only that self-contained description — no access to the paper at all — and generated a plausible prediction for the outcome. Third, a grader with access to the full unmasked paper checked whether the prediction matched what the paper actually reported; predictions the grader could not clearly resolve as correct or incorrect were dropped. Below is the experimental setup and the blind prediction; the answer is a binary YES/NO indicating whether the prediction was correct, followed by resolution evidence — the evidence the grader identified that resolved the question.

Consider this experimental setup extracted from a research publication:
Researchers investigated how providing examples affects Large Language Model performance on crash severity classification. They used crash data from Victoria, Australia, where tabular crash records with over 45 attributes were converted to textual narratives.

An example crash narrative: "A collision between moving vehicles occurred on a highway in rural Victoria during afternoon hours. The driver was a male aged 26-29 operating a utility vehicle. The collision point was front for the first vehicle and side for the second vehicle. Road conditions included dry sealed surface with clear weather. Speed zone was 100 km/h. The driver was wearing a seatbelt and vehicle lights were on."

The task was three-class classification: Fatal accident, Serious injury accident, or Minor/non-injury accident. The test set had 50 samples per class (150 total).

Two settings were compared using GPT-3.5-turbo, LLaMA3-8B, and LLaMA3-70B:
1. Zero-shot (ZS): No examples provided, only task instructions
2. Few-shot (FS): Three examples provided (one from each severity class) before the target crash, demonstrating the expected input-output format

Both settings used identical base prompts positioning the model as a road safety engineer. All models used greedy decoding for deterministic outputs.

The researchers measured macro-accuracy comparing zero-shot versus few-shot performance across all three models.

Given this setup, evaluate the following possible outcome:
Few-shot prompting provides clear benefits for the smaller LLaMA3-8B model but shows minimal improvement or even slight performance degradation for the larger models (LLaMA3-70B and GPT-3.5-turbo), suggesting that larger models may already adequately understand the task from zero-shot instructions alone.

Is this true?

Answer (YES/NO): YES